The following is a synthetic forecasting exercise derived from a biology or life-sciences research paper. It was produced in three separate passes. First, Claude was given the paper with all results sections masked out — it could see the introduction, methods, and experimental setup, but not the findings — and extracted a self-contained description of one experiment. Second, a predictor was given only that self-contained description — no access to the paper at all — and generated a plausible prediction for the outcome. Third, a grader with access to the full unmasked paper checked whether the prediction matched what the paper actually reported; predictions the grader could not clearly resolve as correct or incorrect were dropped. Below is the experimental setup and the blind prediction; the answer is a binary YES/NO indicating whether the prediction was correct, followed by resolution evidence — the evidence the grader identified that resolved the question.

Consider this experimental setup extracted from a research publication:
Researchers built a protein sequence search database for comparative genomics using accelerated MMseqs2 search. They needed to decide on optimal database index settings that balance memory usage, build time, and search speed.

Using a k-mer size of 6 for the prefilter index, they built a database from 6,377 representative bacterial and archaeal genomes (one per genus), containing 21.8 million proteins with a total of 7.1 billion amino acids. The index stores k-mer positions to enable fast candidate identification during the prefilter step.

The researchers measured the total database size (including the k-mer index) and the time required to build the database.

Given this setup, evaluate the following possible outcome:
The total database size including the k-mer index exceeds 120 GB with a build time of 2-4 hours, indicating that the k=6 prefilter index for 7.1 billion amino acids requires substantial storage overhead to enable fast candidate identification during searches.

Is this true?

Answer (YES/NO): NO